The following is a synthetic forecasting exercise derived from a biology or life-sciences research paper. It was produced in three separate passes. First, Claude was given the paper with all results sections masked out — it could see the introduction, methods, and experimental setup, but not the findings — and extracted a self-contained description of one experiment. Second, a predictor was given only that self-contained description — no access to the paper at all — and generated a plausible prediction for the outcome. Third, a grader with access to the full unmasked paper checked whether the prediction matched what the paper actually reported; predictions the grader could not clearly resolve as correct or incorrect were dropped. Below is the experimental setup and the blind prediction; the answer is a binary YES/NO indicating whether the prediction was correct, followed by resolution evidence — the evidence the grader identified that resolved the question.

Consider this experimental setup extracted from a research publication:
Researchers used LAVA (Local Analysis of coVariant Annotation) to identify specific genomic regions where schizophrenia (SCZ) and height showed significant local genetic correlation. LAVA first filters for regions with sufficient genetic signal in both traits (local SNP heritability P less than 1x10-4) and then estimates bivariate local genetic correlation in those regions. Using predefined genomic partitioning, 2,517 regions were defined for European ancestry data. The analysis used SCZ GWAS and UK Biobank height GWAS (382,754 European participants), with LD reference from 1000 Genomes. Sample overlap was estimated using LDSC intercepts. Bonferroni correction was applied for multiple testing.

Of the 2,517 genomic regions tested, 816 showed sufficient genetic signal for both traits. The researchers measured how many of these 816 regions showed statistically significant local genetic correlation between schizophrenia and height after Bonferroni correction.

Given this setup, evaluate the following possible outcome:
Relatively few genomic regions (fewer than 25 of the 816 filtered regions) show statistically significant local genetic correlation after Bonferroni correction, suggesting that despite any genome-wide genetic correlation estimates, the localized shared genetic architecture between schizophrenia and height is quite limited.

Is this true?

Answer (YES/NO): YES